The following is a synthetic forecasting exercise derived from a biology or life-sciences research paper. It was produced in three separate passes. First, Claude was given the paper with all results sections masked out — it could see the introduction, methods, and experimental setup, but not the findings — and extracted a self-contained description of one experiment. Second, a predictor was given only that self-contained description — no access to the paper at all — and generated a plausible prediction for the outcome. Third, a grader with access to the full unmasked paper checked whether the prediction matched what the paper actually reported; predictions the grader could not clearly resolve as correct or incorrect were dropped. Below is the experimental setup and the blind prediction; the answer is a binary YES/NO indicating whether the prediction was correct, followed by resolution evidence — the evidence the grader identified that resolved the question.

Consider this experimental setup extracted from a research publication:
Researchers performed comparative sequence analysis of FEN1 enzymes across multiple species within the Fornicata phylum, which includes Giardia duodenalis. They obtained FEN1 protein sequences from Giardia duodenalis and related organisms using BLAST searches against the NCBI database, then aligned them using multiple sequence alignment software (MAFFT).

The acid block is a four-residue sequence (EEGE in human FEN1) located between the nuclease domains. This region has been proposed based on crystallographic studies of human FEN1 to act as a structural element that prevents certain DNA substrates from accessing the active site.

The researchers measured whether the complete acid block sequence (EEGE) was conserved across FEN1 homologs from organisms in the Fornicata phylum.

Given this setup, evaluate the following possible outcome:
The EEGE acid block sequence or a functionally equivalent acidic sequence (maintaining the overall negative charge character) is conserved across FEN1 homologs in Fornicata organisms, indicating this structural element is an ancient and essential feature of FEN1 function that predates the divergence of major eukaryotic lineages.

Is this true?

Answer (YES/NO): NO